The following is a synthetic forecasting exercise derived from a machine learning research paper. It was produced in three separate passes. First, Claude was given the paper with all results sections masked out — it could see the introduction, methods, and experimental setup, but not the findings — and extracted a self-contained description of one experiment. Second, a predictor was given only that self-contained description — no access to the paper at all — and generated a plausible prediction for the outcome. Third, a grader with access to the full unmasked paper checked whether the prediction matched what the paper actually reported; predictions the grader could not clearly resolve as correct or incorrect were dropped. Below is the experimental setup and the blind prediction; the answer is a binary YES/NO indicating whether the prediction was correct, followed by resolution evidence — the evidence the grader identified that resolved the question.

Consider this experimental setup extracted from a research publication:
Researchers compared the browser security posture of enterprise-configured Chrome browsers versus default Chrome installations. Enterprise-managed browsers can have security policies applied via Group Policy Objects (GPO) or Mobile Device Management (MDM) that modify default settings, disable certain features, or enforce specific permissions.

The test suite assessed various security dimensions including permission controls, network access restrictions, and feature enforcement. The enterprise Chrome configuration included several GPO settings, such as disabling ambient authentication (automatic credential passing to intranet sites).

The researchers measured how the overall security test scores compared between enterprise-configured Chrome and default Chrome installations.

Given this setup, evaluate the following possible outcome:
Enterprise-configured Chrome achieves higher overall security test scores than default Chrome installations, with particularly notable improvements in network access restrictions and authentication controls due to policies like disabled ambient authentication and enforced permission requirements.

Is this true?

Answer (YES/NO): NO